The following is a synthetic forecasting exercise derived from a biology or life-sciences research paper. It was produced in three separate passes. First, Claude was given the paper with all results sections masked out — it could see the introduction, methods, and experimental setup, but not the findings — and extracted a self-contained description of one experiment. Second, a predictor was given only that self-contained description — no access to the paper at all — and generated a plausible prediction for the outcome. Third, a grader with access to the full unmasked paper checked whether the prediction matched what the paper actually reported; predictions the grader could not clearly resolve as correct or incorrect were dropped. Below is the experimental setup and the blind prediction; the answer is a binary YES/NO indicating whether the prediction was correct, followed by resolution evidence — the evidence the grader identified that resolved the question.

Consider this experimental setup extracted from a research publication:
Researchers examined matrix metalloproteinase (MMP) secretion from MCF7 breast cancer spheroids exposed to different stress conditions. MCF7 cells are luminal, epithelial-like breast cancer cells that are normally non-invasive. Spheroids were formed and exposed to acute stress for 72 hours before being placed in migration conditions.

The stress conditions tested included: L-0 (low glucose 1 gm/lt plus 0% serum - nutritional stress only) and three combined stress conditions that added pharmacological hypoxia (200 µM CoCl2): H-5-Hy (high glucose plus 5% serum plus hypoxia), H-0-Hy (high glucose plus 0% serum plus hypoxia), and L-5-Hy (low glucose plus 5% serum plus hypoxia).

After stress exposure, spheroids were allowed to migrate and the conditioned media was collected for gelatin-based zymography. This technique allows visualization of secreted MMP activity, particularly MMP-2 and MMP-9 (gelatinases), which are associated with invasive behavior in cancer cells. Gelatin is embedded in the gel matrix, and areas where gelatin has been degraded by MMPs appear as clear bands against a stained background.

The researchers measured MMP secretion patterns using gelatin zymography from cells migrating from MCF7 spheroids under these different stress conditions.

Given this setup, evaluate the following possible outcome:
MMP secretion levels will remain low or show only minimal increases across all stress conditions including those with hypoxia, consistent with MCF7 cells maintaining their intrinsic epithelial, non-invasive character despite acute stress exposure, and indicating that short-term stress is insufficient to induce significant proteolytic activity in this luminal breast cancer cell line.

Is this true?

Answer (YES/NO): NO